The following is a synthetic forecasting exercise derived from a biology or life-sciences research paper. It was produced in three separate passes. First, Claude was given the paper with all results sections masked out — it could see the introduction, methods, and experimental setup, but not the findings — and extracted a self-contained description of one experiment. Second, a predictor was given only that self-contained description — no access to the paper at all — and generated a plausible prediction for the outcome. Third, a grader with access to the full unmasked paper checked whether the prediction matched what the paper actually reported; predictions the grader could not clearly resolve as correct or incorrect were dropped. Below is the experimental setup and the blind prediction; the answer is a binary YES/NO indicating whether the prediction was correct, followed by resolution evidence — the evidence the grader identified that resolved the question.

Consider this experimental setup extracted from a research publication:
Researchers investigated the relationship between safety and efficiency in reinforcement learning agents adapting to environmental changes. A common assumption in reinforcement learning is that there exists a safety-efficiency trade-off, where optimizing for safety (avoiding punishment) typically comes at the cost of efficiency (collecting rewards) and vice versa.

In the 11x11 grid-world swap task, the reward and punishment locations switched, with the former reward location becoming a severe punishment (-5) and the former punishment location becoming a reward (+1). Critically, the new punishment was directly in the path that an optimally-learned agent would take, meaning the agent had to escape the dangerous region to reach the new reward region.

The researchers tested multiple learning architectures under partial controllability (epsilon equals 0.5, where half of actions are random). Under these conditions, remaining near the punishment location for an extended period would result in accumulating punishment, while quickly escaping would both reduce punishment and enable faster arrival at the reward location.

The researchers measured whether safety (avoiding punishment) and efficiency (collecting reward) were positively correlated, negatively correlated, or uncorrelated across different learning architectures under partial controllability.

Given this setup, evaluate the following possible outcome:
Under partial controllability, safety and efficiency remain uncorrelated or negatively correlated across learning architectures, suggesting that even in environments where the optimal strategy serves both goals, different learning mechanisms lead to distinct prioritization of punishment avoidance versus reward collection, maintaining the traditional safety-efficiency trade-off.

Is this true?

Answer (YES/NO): NO